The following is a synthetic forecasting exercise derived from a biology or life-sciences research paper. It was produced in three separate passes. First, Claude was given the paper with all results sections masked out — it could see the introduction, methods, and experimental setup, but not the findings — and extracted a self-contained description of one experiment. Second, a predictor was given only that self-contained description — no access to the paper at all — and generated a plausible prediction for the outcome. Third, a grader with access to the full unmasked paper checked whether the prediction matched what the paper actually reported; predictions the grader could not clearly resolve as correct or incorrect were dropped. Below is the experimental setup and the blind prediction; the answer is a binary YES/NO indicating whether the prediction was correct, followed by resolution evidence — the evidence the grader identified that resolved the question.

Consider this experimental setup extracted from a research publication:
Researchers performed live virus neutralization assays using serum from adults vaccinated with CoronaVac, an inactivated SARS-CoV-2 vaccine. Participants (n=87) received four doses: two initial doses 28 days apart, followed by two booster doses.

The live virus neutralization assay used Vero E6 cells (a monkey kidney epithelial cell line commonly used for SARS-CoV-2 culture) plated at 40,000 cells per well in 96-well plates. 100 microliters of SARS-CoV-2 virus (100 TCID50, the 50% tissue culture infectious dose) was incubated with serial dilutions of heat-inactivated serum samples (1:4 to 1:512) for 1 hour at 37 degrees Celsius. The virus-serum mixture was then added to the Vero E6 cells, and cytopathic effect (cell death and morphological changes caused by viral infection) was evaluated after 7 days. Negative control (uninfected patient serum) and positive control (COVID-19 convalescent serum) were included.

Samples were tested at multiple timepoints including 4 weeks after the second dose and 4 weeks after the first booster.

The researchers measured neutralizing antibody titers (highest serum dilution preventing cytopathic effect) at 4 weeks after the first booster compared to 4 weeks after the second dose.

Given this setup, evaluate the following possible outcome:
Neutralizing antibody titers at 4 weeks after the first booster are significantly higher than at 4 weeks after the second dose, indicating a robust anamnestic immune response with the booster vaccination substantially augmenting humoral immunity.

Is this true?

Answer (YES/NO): YES